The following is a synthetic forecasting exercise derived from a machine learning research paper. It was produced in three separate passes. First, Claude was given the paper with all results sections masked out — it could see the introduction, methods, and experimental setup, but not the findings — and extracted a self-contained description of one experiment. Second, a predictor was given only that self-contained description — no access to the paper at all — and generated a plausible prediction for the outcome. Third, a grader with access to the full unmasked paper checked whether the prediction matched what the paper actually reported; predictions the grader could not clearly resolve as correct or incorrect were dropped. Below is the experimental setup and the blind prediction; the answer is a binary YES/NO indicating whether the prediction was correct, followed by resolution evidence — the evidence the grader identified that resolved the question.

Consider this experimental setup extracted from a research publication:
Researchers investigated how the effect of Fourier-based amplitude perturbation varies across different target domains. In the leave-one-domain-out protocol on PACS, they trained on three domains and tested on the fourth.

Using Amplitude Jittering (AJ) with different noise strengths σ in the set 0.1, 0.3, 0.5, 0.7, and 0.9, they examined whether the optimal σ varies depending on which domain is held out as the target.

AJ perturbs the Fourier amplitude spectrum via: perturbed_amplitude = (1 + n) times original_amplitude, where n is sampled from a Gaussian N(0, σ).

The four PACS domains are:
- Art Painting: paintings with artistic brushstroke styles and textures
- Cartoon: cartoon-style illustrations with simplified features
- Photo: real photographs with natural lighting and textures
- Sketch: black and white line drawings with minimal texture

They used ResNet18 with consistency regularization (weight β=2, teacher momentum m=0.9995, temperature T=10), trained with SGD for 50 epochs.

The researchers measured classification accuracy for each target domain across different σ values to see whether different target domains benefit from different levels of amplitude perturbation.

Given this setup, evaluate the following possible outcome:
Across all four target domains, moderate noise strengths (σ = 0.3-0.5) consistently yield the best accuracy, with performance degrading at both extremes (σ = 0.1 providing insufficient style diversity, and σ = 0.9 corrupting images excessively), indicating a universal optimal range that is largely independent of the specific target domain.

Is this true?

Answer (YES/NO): NO